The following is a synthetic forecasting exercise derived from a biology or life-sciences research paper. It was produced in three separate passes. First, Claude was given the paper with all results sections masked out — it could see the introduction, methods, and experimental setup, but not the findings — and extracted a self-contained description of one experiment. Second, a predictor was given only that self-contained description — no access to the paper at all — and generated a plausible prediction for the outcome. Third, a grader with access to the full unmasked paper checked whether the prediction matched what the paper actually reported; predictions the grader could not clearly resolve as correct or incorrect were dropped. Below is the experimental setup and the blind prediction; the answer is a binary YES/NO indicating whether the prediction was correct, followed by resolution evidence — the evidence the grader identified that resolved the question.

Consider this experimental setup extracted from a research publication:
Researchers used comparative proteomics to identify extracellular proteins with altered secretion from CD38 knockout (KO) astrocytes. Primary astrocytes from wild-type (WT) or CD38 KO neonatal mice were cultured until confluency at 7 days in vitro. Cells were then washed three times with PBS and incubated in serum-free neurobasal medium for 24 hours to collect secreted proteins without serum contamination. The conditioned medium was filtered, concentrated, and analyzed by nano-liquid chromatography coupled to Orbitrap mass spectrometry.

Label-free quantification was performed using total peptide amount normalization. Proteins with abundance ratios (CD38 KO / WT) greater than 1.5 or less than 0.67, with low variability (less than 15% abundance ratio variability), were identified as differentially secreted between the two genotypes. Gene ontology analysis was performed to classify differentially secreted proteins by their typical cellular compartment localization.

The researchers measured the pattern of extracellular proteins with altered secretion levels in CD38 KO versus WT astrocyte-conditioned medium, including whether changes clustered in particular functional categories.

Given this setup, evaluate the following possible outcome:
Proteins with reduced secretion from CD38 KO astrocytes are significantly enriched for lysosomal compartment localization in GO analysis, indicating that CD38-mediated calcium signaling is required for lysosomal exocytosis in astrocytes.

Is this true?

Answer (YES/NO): NO